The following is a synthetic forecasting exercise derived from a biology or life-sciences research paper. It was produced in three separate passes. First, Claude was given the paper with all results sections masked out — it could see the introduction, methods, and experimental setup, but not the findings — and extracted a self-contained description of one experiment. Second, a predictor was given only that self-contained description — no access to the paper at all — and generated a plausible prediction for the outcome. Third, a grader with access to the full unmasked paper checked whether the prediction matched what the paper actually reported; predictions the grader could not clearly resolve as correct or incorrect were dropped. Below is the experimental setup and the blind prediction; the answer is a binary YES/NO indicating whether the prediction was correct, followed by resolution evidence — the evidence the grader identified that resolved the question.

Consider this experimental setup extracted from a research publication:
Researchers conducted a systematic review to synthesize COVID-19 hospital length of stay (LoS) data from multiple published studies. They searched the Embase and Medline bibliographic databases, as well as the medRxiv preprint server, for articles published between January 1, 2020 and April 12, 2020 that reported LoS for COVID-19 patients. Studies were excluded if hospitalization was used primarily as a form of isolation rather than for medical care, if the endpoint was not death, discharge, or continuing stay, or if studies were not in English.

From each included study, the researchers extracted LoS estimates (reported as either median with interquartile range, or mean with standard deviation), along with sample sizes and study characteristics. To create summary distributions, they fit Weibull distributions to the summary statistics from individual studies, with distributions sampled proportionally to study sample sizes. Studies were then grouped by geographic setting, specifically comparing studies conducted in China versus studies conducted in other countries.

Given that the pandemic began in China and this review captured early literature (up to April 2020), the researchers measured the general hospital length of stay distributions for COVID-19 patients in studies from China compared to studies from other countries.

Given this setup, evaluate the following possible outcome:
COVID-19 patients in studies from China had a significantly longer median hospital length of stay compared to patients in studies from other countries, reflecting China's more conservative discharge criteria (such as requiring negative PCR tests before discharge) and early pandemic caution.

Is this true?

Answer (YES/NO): YES